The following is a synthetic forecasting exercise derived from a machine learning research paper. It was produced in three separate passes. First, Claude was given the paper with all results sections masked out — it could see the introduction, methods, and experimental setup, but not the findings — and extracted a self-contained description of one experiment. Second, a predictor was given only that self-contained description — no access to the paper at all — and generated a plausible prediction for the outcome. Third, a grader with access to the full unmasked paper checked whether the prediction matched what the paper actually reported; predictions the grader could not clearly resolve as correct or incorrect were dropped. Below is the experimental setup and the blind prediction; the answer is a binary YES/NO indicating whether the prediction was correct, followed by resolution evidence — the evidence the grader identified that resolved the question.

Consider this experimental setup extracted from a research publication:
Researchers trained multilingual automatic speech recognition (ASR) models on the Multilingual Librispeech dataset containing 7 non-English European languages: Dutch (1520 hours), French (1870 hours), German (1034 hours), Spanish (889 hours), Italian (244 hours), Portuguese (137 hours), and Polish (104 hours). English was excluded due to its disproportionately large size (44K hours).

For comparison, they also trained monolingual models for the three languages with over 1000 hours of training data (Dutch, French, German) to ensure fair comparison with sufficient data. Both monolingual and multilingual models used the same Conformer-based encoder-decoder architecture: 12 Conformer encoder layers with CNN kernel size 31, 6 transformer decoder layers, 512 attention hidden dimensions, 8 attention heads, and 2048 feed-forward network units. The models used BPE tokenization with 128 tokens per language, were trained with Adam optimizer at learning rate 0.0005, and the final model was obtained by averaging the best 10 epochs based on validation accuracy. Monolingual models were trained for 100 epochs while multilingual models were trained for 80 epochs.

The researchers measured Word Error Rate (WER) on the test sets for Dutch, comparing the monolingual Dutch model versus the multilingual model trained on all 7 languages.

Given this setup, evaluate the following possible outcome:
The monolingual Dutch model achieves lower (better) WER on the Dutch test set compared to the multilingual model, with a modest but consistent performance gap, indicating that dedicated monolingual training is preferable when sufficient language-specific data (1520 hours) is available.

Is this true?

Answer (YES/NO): NO